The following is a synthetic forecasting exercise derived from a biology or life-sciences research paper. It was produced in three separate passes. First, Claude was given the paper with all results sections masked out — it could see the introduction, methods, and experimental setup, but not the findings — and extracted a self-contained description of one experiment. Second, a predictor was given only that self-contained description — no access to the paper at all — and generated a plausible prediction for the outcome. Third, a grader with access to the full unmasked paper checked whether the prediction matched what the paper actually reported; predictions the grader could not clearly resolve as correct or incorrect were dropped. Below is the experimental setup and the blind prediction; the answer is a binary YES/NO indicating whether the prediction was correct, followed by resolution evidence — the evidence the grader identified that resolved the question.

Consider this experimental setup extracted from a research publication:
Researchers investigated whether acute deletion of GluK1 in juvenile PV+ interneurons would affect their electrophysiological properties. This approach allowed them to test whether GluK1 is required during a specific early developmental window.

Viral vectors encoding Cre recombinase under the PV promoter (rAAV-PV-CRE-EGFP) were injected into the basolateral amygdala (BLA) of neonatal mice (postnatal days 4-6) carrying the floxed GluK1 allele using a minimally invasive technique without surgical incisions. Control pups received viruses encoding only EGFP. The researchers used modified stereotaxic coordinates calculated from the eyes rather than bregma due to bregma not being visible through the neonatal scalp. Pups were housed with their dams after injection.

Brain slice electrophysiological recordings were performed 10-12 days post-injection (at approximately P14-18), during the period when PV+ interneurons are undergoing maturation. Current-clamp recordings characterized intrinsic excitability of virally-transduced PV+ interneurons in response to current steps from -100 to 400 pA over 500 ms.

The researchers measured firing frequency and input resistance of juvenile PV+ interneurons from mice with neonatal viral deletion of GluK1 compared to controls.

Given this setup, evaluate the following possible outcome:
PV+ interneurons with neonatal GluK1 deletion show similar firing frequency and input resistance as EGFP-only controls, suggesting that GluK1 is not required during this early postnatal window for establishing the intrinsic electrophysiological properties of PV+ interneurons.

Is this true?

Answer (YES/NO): NO